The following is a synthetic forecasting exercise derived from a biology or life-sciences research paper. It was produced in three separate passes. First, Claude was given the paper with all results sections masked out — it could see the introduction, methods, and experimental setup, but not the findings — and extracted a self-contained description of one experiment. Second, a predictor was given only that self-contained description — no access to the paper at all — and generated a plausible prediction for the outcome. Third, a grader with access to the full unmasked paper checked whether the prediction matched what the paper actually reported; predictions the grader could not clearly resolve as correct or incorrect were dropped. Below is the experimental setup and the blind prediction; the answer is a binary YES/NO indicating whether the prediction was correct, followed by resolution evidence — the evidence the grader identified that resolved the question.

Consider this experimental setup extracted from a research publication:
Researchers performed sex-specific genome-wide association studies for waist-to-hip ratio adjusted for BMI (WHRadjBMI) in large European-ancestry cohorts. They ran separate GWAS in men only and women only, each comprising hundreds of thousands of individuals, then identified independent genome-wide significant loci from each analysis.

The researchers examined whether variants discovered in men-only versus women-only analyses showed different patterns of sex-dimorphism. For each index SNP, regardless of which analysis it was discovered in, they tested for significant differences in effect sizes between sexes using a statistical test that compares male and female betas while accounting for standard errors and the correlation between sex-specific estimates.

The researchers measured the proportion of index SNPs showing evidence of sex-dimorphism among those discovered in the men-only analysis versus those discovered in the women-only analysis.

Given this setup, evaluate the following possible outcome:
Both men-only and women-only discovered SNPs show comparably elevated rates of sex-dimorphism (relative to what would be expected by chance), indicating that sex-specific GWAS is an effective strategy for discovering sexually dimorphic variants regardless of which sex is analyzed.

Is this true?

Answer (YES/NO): NO